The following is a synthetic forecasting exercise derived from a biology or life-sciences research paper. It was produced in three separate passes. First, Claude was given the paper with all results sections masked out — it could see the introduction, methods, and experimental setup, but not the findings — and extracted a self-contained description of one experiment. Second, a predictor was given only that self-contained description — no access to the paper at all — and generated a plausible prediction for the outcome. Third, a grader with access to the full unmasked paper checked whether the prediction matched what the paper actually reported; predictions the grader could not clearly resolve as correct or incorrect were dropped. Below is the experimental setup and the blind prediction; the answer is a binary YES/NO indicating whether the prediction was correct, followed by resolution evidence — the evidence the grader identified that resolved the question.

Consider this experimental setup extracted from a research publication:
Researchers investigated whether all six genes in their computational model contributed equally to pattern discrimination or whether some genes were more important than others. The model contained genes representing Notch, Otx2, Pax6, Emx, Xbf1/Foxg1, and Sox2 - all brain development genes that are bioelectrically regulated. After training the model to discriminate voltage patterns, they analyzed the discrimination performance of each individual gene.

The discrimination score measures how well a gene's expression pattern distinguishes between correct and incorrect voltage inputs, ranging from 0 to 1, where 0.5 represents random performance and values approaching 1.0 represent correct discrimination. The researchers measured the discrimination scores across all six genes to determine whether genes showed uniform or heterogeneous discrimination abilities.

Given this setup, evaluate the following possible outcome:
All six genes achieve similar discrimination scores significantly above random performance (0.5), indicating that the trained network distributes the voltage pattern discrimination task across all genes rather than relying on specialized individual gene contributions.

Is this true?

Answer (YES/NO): NO